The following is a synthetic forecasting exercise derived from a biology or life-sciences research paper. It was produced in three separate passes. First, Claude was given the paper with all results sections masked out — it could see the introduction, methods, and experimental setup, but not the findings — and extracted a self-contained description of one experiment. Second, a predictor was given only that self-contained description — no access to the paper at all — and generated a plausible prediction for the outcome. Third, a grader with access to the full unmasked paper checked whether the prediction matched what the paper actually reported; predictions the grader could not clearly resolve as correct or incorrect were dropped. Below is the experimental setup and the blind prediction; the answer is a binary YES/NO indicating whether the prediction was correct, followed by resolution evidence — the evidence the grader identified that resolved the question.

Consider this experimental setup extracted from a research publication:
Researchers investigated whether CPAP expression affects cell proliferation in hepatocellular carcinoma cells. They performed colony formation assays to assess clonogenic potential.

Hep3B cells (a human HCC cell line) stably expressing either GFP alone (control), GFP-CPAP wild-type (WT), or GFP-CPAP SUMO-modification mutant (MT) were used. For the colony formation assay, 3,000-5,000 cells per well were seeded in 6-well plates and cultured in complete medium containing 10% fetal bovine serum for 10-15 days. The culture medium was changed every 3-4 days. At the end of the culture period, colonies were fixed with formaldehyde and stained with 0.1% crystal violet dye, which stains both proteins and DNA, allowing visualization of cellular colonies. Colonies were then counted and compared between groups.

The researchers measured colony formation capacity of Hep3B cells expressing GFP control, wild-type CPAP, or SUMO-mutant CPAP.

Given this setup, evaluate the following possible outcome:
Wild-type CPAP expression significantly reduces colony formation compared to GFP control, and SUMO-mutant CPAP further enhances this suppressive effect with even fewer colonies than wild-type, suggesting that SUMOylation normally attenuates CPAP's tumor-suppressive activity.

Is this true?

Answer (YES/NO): NO